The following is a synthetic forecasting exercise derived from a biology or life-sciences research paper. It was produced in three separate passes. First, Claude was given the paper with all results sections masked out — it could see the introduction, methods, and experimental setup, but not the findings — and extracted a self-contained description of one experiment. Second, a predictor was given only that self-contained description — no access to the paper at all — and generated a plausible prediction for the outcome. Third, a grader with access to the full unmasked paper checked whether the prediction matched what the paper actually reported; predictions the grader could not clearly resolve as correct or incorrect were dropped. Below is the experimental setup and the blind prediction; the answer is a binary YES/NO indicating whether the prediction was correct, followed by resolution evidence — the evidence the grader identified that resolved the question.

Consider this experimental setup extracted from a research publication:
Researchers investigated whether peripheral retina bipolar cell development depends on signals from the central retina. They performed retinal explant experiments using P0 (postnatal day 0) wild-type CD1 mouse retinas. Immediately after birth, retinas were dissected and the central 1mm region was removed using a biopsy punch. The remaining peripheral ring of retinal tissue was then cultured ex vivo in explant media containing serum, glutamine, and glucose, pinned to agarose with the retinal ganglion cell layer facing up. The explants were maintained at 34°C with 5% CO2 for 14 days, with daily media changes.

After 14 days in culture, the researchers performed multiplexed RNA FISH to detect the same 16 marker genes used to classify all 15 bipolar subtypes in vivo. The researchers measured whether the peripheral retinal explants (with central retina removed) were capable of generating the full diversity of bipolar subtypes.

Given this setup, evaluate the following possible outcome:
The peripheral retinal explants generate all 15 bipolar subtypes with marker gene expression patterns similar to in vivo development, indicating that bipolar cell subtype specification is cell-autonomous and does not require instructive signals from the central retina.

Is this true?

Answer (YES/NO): NO